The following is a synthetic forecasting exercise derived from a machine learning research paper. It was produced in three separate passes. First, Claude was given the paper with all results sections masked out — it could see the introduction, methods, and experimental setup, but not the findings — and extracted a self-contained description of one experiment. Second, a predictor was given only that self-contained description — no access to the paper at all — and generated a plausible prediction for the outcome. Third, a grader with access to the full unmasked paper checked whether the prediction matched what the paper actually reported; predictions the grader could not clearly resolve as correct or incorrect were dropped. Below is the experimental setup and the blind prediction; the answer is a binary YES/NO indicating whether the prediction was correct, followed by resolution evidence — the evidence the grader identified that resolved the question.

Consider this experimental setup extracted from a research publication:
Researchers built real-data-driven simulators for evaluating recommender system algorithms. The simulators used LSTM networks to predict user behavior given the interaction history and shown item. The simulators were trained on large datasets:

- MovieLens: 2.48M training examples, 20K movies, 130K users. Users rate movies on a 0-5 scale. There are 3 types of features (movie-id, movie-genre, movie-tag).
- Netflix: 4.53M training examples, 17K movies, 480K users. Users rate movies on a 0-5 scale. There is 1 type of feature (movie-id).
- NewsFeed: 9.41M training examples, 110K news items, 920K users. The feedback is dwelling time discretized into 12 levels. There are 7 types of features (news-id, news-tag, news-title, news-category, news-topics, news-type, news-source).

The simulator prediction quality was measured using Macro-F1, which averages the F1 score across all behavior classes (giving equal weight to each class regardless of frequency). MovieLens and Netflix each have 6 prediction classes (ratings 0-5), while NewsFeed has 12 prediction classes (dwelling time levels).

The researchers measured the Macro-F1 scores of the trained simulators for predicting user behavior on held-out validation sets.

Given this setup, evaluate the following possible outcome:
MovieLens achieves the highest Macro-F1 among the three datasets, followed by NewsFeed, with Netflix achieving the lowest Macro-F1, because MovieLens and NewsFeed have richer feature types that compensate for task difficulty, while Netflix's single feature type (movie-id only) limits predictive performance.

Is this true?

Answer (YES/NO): NO